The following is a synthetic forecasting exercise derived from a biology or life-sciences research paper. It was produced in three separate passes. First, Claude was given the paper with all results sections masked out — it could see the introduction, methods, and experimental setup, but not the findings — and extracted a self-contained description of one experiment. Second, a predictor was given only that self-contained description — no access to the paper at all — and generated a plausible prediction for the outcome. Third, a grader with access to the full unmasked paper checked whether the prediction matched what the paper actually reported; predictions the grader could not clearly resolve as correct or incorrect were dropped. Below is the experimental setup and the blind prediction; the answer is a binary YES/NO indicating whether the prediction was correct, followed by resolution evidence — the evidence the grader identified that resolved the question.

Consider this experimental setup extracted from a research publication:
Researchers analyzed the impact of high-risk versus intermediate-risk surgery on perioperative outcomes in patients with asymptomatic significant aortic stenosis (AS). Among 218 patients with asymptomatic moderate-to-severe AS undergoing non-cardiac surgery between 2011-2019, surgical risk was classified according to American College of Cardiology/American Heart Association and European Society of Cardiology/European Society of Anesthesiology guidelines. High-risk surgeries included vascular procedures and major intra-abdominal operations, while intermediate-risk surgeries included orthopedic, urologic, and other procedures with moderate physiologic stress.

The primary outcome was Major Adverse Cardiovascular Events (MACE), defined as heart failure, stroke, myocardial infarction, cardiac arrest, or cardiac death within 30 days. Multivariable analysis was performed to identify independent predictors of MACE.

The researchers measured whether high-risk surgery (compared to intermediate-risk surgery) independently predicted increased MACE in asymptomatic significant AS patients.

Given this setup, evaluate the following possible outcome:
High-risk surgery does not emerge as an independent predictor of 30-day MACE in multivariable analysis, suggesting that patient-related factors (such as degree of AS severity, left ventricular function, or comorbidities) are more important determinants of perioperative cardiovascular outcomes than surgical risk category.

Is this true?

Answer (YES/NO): NO